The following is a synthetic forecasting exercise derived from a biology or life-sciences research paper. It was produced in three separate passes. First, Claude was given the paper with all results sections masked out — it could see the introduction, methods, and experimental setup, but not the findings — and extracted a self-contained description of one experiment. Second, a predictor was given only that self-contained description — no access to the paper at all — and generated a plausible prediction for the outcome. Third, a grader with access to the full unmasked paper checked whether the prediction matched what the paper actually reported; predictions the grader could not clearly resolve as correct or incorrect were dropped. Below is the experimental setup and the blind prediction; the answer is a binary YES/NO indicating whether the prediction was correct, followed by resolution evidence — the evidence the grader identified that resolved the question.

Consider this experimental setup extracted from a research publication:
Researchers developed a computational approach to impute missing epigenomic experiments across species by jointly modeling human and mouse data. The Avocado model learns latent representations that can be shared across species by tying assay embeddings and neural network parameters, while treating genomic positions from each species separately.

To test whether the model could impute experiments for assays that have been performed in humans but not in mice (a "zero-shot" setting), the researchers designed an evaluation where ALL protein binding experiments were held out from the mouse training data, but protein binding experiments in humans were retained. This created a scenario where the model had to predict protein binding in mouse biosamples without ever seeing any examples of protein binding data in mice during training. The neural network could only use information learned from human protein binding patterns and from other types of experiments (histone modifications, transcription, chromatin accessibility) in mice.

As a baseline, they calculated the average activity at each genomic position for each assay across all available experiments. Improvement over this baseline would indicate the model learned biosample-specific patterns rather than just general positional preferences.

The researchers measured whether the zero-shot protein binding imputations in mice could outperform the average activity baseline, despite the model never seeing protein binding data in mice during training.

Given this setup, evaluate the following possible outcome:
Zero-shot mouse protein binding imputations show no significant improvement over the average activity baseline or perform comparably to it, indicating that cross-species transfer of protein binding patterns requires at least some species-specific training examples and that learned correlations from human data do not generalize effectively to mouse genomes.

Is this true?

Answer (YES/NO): NO